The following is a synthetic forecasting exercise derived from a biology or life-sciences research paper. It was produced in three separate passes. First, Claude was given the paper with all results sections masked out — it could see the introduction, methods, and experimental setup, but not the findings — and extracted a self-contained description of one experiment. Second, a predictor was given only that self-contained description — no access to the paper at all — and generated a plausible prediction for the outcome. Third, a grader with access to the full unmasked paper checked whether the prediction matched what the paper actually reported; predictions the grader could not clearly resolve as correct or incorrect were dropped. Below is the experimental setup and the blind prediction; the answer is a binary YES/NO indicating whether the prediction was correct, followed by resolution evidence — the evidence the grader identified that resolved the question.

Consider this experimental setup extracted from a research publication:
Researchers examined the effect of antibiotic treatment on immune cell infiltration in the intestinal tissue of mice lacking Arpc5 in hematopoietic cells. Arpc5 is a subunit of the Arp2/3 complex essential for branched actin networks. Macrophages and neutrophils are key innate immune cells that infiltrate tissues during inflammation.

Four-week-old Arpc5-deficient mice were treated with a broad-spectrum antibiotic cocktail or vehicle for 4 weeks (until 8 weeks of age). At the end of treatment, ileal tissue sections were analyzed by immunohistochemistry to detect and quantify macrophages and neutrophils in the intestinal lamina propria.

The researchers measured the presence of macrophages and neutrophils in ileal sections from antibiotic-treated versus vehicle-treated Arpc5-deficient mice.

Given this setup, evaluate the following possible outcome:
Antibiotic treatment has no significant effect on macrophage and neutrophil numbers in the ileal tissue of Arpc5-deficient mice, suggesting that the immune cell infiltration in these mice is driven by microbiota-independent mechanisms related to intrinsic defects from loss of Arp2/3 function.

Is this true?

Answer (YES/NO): NO